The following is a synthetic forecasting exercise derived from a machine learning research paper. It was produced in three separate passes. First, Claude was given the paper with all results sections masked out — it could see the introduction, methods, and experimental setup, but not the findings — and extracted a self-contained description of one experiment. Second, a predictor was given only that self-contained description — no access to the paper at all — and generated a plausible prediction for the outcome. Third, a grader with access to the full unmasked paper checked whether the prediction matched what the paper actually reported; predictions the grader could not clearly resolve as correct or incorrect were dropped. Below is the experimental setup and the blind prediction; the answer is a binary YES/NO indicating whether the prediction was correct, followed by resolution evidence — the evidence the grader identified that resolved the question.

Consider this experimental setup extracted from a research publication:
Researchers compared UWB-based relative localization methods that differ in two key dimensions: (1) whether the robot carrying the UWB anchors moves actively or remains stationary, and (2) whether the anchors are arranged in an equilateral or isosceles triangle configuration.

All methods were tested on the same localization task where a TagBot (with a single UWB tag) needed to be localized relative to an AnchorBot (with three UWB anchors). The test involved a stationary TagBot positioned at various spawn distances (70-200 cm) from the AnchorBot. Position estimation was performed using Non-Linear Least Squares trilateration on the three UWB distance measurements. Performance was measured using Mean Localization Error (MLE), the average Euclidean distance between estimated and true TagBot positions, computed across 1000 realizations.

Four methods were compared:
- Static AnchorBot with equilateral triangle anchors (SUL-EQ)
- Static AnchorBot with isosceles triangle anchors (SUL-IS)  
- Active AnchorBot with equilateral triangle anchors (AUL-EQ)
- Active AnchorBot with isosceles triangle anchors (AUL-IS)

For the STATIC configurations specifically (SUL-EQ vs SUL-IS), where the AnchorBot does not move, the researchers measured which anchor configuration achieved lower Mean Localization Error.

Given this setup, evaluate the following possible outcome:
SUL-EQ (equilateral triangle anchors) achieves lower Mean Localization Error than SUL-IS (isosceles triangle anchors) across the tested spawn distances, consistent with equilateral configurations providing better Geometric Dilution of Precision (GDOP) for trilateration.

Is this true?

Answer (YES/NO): NO